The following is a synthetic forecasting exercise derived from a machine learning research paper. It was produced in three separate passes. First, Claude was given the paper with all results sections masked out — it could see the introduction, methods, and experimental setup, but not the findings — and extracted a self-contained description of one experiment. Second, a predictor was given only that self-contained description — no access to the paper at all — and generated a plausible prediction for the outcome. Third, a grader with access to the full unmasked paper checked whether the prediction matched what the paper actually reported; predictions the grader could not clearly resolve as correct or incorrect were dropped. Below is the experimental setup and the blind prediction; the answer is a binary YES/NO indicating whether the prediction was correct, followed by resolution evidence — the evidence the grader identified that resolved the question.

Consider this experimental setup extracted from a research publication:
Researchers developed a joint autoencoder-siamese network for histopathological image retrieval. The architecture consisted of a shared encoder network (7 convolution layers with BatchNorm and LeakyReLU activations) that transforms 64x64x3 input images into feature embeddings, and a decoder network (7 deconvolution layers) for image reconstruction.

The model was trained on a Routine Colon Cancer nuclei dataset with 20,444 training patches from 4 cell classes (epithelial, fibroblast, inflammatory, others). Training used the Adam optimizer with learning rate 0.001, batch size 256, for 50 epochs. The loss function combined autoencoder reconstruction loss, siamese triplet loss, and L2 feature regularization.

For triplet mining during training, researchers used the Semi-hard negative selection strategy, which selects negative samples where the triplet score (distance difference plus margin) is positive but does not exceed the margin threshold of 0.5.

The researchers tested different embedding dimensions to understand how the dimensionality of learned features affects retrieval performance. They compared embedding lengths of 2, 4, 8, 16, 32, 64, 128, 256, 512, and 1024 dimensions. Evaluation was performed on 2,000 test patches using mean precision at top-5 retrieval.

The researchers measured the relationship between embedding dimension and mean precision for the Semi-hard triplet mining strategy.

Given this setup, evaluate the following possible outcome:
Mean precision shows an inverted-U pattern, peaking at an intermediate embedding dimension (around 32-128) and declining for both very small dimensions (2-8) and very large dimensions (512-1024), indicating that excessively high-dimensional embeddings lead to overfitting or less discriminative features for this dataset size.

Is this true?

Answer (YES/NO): NO